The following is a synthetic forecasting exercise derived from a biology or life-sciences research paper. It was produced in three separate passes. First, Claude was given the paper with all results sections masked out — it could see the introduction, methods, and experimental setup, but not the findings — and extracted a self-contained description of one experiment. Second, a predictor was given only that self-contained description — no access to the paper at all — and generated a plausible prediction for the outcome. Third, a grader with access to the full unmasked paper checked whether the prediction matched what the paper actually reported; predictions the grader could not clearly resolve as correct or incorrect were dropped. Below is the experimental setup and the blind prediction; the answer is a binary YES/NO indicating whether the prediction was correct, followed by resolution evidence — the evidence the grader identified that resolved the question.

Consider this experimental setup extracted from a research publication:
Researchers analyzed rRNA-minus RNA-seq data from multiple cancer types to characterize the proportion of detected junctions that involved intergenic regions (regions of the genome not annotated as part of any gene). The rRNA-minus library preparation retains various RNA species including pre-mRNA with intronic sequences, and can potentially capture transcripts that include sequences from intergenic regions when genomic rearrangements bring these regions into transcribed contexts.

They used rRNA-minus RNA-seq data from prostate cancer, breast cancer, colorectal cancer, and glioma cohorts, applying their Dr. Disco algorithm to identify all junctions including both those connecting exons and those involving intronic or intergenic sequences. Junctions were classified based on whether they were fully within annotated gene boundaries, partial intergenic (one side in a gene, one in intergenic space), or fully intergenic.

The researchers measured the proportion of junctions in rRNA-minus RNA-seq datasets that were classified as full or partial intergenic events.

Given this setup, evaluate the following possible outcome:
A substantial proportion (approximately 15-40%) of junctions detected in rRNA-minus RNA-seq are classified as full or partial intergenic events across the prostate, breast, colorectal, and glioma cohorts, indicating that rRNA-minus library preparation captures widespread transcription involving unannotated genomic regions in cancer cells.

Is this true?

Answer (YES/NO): YES